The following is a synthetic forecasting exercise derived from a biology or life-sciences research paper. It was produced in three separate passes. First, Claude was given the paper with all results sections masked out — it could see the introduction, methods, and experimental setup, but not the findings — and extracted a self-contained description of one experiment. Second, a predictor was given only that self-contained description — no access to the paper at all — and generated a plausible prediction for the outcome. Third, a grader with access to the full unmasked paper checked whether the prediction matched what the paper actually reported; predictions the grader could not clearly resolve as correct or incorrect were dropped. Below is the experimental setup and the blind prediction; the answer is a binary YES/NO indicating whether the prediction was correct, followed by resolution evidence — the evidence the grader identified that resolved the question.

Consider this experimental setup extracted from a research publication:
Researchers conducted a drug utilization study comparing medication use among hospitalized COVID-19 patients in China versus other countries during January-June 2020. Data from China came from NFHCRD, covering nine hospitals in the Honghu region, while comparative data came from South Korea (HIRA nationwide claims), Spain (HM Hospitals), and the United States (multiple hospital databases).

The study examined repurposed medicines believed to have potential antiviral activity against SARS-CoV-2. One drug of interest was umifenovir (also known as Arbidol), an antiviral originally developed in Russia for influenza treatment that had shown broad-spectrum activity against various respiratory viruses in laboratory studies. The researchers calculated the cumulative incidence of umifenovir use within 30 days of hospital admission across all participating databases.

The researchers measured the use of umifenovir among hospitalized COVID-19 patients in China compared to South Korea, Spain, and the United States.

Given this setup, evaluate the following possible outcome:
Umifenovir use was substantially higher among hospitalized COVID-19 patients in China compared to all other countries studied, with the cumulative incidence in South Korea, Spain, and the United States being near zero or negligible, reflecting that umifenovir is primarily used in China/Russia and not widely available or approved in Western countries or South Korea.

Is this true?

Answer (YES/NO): YES